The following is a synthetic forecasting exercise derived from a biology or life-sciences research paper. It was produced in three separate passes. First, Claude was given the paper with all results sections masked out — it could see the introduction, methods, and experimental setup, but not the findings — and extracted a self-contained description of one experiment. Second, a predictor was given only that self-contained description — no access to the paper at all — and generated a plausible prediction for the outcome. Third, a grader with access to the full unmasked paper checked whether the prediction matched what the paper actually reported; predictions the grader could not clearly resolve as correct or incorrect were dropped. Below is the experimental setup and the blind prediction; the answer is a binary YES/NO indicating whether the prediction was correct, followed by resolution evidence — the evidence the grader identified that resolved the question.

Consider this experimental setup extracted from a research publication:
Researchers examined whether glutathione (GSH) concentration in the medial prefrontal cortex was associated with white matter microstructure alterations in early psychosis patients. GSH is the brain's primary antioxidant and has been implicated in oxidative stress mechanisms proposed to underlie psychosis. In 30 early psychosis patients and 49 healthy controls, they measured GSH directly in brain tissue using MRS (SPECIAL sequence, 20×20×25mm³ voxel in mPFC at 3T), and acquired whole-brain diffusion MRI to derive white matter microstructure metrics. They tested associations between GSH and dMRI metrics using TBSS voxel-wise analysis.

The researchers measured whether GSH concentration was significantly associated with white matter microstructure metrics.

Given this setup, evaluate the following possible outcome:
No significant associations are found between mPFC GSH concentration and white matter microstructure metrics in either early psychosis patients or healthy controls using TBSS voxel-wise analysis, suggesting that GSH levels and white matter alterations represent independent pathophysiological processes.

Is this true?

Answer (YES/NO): NO